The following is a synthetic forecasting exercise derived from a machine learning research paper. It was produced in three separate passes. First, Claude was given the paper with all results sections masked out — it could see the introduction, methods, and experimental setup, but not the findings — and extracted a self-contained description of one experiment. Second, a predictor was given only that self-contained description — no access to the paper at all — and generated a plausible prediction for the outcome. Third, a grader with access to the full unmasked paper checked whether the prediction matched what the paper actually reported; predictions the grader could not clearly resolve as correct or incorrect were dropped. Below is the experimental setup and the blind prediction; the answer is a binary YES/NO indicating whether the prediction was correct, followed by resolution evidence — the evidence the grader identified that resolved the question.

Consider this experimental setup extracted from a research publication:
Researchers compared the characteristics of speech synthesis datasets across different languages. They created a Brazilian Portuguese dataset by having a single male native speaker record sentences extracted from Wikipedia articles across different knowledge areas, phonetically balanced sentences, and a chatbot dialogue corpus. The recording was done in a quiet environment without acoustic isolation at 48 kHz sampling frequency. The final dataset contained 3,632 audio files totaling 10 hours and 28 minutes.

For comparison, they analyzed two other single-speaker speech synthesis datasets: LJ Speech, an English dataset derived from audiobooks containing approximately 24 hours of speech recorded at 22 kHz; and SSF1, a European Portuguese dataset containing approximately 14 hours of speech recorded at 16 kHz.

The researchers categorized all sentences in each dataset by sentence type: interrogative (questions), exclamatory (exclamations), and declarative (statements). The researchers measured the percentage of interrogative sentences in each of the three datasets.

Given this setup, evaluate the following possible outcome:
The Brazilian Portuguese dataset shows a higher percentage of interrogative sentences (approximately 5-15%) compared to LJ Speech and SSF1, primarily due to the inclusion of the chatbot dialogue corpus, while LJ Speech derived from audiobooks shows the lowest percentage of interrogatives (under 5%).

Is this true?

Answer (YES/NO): NO